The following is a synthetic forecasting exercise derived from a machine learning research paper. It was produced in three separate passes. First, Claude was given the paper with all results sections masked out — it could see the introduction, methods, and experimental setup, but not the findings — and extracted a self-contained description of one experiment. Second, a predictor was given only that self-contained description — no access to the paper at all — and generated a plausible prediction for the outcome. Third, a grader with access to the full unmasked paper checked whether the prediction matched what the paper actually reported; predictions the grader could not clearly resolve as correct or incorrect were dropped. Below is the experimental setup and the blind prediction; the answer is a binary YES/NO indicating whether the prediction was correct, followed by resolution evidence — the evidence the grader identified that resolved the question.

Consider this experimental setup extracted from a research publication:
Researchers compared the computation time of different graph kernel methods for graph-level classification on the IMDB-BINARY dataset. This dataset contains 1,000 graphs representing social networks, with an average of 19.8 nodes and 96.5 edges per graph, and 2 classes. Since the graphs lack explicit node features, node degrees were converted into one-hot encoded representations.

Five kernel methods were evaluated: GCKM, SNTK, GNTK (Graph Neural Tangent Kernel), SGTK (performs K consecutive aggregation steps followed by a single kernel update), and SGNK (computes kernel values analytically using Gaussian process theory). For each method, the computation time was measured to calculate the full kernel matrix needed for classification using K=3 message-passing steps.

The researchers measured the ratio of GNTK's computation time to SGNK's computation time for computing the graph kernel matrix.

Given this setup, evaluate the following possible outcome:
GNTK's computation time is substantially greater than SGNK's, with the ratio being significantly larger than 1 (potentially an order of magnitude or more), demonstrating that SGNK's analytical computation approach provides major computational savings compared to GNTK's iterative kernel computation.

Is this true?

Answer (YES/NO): YES